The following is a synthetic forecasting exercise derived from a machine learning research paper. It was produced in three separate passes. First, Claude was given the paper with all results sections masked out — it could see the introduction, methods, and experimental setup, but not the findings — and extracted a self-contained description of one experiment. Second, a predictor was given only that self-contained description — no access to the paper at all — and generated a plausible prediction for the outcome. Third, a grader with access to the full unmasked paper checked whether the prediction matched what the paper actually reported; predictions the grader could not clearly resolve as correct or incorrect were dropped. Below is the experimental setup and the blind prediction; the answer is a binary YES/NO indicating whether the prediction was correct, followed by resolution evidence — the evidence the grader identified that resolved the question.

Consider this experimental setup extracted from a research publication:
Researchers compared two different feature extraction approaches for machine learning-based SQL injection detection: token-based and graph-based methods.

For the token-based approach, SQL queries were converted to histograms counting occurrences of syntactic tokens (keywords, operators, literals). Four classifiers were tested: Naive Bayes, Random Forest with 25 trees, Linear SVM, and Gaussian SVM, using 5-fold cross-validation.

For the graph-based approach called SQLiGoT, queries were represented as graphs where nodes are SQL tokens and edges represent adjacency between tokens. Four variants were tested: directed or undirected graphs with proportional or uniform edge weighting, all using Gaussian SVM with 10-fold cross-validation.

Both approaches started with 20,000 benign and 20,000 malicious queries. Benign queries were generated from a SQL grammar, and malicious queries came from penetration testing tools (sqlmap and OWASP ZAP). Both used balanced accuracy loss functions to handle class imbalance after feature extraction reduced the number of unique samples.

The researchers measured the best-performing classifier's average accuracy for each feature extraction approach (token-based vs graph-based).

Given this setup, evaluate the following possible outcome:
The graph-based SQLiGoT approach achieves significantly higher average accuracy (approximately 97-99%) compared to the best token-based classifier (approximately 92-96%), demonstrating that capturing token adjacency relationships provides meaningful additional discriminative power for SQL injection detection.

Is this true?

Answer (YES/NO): YES